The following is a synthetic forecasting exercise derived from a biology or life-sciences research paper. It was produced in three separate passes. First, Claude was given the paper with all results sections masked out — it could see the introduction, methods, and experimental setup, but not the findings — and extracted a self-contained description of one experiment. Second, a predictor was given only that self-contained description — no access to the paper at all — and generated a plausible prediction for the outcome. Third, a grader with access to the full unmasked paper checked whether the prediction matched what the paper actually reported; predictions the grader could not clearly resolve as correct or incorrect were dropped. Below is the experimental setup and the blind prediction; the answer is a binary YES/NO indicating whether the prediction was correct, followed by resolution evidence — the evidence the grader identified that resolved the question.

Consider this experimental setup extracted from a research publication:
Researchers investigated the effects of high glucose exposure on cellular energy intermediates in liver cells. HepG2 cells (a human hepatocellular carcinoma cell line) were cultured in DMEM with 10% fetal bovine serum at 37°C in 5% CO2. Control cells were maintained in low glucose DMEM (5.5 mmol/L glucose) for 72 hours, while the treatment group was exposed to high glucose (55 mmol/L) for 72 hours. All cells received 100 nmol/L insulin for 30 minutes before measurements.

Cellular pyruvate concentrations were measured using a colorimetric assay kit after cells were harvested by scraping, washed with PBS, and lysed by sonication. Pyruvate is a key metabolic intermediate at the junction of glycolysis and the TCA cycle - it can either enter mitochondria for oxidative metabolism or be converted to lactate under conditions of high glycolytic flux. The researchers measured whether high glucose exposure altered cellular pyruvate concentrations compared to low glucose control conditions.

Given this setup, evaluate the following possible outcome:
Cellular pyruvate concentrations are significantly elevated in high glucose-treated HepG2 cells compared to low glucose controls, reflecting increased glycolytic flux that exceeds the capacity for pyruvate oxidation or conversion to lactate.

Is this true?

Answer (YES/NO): YES